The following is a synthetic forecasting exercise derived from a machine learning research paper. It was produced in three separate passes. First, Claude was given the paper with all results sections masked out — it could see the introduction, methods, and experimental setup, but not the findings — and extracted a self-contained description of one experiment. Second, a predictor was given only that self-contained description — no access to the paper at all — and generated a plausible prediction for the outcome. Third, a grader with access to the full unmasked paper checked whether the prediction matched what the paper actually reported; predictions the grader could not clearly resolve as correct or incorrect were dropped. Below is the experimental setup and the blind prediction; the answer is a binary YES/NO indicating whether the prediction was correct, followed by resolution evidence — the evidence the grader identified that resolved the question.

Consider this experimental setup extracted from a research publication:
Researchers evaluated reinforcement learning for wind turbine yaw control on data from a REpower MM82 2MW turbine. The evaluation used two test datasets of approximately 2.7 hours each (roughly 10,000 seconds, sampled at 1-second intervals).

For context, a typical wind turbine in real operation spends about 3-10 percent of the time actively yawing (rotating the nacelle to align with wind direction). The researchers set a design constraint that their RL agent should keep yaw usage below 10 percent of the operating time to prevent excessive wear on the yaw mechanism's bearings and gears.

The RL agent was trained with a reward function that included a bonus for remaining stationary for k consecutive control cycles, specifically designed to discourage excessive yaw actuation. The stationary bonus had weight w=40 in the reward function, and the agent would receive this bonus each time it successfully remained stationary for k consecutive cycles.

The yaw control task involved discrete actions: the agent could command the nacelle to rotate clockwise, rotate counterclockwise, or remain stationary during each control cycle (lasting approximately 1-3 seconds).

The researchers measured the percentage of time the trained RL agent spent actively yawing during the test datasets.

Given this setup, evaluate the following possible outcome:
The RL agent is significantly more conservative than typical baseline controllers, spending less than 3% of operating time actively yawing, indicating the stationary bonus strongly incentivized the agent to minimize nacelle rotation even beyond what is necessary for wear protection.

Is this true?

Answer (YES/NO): NO